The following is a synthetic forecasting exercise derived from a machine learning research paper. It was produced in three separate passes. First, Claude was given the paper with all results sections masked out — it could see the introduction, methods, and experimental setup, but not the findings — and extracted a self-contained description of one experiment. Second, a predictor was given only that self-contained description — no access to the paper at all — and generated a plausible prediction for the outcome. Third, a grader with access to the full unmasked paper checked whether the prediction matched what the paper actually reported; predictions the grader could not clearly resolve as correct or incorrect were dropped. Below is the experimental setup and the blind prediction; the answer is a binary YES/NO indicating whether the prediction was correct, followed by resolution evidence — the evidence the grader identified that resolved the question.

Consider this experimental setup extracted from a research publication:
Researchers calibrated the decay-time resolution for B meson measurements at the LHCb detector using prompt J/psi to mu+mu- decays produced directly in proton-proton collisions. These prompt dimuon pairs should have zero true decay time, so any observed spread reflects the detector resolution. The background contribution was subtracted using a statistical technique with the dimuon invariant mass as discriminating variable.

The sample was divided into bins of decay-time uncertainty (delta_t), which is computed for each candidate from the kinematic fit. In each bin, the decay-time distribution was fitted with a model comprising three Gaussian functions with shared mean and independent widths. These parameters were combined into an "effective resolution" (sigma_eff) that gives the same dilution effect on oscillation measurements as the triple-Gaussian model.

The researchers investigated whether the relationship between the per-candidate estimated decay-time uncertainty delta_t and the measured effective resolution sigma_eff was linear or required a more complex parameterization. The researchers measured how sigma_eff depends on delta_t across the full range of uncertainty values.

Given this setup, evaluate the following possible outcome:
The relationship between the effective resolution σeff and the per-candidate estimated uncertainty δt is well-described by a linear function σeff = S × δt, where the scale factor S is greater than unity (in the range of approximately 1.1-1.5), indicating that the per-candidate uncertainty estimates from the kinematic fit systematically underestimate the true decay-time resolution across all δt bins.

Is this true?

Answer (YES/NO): NO